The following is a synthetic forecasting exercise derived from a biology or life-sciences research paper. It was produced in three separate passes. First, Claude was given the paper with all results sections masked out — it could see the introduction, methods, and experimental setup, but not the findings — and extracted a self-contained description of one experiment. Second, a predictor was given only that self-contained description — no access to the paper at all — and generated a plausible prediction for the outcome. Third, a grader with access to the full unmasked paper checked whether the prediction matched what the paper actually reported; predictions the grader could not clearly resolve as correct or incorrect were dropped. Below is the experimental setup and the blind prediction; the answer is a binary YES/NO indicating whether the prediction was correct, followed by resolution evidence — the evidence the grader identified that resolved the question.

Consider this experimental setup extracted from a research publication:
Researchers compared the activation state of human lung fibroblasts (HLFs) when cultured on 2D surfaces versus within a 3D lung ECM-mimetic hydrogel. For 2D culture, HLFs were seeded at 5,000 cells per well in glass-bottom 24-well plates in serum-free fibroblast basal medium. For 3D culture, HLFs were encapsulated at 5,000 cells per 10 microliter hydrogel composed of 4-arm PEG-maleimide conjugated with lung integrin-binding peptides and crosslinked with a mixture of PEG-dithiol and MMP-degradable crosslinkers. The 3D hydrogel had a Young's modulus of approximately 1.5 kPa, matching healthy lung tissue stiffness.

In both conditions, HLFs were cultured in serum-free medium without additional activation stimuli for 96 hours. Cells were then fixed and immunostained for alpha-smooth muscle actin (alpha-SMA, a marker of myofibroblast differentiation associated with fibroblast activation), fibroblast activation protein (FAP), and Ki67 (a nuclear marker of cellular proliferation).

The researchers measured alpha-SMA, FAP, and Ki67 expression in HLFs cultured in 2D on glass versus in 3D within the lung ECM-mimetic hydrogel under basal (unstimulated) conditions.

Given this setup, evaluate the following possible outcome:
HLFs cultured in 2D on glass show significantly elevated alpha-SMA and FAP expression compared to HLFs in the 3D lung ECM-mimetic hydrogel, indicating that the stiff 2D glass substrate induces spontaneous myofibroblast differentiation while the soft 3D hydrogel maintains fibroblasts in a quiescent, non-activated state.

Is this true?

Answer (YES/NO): NO